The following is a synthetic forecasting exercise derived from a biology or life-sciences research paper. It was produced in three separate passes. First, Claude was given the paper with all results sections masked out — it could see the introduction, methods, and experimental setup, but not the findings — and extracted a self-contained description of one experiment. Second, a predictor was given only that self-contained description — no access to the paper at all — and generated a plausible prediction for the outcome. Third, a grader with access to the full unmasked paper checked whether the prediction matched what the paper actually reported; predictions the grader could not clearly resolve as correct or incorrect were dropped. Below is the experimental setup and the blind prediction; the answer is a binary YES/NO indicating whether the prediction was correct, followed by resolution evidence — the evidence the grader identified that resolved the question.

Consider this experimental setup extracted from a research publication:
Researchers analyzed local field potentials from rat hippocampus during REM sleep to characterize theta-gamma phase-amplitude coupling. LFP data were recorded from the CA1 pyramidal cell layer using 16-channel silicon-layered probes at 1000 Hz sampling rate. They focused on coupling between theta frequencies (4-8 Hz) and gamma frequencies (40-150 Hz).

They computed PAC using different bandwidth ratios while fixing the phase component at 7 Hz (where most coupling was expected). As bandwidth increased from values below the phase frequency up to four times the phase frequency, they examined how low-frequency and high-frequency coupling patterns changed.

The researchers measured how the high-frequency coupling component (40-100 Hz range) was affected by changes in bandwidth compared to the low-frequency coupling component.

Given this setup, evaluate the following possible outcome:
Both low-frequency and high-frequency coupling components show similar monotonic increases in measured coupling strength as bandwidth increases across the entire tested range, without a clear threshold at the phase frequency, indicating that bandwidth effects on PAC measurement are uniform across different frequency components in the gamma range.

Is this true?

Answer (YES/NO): NO